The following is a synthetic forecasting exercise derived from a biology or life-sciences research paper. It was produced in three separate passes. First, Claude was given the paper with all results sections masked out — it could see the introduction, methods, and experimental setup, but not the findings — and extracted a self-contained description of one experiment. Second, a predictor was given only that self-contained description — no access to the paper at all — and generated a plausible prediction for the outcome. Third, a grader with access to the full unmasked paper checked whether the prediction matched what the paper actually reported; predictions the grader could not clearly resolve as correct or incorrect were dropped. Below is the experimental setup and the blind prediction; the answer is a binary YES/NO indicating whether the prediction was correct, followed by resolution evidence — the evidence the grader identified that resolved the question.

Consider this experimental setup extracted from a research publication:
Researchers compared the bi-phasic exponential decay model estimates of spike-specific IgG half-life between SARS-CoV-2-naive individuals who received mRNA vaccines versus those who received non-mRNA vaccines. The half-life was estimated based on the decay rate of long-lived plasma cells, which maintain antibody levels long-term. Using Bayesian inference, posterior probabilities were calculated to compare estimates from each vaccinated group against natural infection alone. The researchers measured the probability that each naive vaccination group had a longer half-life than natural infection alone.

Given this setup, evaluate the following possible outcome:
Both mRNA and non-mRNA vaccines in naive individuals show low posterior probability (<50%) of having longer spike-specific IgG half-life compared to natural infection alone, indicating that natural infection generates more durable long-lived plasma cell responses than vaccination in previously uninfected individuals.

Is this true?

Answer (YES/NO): YES